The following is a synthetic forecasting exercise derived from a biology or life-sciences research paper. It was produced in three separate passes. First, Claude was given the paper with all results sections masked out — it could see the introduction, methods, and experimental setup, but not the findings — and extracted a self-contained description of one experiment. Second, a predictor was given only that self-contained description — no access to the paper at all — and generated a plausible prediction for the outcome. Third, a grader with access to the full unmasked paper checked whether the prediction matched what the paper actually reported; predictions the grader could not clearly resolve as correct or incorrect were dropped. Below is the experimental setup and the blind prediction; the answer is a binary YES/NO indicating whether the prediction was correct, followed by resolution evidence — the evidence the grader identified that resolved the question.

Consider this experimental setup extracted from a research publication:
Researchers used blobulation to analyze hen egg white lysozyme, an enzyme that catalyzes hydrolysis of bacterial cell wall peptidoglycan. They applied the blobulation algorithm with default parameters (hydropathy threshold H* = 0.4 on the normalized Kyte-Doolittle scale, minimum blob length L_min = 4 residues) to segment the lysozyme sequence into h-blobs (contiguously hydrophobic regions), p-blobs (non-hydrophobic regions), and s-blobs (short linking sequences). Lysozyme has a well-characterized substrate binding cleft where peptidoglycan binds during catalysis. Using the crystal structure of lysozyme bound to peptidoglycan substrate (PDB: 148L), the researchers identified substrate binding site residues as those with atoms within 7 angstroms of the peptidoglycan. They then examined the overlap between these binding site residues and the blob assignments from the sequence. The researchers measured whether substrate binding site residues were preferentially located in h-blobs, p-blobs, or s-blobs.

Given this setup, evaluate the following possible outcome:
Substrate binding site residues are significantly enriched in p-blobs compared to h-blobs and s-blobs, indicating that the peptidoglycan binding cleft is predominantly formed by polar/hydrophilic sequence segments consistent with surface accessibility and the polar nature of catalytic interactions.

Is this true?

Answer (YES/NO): NO